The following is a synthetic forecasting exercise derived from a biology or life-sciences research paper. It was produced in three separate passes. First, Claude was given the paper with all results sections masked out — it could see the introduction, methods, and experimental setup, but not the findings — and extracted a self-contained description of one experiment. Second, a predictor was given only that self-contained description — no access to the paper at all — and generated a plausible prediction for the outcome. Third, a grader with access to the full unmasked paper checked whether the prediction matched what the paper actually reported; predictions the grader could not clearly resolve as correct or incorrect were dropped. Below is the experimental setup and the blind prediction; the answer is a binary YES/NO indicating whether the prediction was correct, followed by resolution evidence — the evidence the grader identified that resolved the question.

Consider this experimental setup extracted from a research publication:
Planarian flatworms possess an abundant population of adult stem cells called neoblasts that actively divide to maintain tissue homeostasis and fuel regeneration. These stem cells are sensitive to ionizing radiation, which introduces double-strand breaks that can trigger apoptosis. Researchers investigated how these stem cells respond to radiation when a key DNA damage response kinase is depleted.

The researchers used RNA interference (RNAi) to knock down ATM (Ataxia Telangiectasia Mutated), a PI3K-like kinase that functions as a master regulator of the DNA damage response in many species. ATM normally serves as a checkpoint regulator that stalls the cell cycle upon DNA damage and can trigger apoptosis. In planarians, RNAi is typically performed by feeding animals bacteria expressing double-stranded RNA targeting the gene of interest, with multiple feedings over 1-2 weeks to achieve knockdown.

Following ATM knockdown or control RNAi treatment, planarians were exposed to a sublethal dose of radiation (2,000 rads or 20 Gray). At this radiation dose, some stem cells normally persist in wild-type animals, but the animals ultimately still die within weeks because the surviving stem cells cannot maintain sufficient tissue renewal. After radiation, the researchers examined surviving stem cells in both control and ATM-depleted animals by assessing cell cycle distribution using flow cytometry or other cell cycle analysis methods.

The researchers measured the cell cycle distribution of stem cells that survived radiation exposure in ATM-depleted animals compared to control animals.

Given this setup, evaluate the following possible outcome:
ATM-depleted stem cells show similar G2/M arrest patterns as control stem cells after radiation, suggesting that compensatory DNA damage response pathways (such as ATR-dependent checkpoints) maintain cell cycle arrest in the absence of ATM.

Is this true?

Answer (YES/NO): NO